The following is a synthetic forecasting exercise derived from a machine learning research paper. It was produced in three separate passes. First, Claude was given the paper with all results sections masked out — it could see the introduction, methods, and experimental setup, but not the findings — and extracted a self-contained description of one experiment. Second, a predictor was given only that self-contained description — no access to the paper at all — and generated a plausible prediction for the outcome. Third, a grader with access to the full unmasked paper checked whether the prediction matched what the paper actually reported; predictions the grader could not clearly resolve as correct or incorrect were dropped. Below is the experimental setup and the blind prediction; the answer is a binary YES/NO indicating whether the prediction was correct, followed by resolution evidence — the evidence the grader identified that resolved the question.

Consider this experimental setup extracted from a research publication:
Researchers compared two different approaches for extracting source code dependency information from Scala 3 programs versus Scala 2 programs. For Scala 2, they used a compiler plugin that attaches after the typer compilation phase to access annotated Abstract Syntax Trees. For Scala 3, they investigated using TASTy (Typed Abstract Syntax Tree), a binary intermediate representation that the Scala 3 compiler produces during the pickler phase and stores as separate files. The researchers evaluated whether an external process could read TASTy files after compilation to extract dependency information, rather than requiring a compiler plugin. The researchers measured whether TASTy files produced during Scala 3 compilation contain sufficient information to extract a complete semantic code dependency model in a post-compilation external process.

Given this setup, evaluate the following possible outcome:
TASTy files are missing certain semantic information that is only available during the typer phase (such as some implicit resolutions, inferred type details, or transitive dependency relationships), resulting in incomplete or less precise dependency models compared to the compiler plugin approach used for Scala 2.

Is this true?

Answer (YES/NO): NO